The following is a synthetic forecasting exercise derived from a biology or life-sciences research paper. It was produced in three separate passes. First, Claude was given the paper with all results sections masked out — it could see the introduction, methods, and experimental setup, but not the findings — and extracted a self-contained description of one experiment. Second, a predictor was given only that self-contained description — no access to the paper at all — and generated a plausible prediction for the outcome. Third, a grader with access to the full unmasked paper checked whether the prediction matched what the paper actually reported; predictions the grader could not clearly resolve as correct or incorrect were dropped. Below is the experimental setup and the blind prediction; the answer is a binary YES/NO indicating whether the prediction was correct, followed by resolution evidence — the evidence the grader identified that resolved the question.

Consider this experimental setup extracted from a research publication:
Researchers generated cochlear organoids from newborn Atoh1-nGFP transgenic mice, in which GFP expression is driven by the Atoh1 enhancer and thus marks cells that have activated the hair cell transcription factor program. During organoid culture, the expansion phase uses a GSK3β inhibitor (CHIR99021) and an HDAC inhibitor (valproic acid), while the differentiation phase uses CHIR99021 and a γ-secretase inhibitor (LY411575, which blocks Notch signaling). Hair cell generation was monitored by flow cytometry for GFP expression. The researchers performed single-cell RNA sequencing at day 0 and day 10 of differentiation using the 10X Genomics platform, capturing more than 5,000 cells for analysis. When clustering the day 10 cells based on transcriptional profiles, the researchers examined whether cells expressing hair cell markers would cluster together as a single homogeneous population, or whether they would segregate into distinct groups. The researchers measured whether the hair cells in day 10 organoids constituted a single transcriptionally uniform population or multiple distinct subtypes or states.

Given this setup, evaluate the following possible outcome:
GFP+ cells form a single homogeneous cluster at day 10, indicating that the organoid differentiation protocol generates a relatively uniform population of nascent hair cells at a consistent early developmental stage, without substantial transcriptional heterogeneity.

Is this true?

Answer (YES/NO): NO